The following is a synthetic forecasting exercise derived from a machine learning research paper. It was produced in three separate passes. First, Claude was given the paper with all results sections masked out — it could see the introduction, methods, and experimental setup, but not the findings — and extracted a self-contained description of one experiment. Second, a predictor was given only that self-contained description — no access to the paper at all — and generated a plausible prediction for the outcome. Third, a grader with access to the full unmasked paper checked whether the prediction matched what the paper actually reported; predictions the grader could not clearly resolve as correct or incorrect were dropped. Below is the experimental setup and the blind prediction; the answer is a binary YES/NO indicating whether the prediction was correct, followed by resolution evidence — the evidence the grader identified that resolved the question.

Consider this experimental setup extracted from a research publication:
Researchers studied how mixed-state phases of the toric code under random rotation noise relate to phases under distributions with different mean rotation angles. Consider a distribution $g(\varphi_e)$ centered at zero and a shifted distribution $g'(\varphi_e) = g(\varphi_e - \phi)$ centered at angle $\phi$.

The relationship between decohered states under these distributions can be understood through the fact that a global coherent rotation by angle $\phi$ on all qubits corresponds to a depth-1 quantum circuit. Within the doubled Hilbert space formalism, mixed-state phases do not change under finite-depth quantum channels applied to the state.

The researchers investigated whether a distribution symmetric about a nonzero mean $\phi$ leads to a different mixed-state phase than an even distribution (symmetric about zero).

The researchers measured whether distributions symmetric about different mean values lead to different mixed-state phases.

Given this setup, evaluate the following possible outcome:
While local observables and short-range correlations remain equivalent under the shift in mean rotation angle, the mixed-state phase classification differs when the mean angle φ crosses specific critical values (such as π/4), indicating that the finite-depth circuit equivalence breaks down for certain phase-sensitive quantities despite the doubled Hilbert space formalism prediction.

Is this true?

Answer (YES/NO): NO